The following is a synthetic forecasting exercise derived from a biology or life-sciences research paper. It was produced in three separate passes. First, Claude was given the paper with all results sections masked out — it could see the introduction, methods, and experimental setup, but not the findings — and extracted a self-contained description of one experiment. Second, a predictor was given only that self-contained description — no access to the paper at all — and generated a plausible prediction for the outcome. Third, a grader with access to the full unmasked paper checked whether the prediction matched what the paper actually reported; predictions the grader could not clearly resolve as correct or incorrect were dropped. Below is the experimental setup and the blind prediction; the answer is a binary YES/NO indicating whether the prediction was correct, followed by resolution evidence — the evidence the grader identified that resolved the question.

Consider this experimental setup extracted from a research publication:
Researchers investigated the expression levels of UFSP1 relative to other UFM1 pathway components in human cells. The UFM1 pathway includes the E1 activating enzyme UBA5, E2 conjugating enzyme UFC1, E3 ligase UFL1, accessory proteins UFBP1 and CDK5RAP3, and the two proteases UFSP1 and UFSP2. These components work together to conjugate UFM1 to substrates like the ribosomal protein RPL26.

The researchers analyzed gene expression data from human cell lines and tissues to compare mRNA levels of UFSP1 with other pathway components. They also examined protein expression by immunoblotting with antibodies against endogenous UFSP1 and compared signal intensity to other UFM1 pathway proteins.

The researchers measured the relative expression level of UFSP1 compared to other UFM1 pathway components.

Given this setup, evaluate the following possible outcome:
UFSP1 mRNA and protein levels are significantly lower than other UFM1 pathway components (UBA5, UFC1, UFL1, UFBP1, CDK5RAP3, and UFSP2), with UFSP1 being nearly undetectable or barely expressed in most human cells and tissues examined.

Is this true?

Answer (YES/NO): YES